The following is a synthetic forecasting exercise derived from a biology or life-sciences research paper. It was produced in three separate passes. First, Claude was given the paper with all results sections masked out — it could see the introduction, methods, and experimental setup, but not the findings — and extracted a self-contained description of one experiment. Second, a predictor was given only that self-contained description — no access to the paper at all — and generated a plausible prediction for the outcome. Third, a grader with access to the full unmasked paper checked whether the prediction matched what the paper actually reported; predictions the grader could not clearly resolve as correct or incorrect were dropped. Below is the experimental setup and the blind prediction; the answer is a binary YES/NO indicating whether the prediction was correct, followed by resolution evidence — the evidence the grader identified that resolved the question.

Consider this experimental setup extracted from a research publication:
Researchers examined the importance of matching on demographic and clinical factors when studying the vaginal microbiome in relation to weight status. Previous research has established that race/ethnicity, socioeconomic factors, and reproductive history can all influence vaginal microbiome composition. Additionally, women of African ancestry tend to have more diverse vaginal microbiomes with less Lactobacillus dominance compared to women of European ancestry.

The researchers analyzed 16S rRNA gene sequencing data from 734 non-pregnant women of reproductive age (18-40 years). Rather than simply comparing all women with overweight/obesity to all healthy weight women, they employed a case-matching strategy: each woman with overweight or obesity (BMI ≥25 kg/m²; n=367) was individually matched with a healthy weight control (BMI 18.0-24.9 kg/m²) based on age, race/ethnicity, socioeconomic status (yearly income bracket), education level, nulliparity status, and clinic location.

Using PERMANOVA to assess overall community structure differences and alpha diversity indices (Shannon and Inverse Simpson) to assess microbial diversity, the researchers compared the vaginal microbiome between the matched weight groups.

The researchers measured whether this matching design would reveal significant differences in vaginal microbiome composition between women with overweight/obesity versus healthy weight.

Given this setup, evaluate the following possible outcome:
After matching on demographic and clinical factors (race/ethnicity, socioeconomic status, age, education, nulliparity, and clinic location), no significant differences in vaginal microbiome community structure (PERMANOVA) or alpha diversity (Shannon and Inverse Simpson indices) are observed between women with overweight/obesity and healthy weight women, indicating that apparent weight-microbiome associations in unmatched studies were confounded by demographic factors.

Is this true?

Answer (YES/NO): NO